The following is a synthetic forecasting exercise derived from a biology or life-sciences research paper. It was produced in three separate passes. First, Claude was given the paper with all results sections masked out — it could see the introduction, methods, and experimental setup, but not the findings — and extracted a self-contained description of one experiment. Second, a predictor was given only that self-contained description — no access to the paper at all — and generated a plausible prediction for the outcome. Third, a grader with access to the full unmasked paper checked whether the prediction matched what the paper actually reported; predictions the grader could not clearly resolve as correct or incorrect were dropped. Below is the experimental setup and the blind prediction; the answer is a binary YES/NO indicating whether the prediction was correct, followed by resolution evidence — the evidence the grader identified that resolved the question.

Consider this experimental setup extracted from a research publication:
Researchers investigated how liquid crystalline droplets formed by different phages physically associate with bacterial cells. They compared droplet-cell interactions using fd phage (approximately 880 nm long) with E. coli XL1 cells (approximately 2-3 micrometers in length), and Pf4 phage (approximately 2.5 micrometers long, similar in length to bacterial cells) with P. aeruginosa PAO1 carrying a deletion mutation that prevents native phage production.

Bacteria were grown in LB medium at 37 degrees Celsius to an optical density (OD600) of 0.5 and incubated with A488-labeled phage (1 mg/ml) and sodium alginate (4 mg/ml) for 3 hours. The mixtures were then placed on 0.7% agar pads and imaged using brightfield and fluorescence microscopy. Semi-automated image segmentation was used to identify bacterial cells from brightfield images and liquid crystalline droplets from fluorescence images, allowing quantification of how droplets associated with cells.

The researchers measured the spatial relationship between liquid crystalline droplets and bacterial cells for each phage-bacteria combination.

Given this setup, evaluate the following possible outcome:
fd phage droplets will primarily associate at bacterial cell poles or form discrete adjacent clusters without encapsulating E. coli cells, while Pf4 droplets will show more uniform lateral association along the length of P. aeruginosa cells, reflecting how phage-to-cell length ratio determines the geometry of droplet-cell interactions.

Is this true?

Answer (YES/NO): NO